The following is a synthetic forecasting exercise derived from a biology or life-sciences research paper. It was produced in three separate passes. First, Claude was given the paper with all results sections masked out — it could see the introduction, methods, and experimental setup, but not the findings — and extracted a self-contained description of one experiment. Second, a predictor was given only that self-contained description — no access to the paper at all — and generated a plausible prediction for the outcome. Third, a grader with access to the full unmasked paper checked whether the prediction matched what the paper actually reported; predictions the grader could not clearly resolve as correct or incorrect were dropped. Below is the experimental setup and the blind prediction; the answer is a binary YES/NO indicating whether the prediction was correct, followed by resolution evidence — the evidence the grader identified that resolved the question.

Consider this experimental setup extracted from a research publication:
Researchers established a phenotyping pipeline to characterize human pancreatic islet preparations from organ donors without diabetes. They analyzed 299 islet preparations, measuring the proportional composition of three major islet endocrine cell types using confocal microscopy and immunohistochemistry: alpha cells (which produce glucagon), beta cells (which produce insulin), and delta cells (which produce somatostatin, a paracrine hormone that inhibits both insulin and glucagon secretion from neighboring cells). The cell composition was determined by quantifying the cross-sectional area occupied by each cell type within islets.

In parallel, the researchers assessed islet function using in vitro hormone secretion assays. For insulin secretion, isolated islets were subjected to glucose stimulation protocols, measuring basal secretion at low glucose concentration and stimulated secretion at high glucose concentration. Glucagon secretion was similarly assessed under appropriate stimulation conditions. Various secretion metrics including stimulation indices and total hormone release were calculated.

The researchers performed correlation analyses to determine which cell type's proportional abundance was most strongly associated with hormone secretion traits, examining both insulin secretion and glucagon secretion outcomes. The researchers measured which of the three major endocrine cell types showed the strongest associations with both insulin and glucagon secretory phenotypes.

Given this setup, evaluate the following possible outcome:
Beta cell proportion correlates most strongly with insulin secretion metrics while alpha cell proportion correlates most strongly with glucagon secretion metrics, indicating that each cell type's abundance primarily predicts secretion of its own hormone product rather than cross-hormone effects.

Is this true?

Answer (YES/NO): NO